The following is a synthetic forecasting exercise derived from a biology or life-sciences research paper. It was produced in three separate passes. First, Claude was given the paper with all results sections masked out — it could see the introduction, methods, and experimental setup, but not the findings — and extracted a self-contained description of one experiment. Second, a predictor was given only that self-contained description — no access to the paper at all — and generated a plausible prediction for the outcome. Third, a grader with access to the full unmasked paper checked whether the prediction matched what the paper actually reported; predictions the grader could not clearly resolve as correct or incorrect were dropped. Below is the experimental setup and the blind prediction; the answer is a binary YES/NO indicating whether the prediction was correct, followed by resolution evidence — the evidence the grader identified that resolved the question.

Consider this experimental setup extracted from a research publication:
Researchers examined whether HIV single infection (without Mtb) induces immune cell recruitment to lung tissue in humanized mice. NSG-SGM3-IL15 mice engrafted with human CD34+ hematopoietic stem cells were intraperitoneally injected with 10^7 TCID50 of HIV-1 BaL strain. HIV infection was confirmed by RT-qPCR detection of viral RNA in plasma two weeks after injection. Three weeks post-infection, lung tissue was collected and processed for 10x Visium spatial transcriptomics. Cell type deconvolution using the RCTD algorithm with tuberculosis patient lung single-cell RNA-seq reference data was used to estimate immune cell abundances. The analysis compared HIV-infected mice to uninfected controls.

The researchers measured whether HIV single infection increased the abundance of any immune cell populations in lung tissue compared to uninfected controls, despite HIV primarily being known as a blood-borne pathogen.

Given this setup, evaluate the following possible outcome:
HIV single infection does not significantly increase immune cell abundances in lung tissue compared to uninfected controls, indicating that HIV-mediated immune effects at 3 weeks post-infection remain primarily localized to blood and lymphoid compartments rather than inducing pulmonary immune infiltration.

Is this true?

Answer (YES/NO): YES